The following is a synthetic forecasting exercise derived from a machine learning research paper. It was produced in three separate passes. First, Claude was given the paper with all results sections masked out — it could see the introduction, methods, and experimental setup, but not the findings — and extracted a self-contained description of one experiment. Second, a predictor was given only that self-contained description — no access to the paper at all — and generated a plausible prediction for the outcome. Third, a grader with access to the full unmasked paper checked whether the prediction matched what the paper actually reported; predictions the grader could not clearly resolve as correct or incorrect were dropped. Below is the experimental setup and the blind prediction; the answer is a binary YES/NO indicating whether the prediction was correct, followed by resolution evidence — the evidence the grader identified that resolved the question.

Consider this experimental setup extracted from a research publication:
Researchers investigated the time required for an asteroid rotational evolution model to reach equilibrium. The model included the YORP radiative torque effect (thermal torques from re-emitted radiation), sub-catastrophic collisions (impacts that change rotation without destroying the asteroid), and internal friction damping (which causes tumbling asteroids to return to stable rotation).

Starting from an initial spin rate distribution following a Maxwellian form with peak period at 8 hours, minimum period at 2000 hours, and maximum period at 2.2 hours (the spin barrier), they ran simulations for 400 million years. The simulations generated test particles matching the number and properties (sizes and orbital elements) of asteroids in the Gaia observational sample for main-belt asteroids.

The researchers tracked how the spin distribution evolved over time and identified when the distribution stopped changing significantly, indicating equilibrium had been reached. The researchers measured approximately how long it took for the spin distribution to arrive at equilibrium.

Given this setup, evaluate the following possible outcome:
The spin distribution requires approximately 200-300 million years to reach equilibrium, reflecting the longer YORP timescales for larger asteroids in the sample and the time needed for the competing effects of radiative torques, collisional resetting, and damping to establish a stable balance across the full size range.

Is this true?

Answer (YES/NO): YES